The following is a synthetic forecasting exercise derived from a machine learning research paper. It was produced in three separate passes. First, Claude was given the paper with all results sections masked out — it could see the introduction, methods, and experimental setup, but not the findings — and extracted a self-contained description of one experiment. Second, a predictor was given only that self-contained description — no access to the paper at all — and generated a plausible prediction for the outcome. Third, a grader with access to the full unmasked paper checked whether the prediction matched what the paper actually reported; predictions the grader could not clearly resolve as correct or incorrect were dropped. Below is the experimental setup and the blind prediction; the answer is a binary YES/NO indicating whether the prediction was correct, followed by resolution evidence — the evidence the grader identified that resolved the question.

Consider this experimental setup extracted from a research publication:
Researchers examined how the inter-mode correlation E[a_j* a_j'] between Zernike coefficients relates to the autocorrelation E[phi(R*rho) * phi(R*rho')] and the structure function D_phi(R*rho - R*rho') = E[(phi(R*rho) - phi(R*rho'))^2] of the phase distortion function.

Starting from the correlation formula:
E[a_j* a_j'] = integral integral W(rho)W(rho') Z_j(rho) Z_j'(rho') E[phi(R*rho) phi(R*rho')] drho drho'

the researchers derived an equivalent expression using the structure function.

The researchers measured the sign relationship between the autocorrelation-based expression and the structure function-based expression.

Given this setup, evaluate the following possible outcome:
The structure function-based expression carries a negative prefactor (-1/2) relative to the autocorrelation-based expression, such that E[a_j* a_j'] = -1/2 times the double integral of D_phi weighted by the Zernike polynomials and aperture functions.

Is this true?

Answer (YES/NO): NO